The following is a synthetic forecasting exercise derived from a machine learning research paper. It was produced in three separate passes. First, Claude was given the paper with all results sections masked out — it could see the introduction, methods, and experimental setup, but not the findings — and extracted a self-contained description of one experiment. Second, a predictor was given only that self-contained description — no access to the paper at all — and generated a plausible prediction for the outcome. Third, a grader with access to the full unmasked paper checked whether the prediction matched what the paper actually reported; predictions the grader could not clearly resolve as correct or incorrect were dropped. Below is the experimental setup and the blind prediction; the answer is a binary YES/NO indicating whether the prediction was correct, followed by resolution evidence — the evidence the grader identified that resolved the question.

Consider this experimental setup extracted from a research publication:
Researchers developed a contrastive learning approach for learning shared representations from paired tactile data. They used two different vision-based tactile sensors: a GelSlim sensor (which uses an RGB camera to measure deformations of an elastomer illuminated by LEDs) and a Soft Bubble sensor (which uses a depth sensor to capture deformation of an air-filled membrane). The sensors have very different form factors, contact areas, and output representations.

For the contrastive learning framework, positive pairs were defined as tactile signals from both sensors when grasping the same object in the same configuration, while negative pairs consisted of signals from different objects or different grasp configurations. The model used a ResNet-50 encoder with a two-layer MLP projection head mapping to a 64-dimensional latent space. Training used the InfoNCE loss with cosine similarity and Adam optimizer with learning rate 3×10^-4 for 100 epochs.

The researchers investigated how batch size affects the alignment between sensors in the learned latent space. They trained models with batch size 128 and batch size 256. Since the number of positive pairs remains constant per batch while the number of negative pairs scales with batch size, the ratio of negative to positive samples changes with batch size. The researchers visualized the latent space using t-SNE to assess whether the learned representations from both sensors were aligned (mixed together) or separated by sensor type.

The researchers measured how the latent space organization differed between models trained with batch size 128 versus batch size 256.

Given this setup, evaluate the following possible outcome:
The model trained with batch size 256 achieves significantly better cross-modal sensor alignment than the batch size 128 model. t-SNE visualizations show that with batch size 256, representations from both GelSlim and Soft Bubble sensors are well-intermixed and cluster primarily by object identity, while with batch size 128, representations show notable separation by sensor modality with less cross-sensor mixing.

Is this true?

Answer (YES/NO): NO